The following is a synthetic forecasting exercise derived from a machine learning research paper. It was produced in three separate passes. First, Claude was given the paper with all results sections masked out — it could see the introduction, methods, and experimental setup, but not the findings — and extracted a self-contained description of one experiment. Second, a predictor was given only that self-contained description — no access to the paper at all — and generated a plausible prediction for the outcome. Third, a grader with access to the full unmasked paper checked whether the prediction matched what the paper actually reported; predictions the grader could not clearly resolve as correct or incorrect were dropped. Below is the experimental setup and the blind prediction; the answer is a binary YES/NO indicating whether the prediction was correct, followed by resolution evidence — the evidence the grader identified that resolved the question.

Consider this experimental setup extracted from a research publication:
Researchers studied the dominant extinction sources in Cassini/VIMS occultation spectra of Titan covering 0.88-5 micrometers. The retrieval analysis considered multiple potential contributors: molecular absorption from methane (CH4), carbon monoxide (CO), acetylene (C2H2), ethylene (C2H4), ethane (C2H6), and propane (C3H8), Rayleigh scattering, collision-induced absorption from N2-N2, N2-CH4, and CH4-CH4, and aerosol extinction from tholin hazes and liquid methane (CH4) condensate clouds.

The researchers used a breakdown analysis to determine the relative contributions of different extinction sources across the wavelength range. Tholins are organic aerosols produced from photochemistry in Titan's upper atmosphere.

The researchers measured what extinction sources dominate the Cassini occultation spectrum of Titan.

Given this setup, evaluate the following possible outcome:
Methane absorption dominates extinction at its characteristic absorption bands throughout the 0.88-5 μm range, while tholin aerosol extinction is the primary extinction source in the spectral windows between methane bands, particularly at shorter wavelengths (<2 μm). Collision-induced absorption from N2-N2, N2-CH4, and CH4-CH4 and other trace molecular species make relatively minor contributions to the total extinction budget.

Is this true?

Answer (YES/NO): NO